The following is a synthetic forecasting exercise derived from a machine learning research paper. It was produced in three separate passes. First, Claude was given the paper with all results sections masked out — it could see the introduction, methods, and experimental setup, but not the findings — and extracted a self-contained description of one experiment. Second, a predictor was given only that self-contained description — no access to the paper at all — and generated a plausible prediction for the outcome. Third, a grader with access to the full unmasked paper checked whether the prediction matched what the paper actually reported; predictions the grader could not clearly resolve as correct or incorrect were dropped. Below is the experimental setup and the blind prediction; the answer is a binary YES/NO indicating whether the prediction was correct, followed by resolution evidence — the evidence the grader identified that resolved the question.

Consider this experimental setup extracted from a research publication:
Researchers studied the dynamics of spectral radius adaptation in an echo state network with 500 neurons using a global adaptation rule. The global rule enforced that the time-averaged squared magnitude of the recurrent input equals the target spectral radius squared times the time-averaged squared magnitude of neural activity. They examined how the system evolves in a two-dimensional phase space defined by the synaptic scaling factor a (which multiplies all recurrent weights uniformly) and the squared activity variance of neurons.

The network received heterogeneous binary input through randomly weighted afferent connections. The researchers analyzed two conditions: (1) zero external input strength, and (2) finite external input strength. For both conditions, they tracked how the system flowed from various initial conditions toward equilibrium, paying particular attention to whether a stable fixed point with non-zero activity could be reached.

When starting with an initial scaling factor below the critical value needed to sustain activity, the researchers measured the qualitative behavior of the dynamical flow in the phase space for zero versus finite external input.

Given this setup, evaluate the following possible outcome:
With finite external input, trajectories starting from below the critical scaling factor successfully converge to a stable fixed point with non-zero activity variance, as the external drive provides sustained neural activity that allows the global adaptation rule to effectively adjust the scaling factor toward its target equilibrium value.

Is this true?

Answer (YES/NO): YES